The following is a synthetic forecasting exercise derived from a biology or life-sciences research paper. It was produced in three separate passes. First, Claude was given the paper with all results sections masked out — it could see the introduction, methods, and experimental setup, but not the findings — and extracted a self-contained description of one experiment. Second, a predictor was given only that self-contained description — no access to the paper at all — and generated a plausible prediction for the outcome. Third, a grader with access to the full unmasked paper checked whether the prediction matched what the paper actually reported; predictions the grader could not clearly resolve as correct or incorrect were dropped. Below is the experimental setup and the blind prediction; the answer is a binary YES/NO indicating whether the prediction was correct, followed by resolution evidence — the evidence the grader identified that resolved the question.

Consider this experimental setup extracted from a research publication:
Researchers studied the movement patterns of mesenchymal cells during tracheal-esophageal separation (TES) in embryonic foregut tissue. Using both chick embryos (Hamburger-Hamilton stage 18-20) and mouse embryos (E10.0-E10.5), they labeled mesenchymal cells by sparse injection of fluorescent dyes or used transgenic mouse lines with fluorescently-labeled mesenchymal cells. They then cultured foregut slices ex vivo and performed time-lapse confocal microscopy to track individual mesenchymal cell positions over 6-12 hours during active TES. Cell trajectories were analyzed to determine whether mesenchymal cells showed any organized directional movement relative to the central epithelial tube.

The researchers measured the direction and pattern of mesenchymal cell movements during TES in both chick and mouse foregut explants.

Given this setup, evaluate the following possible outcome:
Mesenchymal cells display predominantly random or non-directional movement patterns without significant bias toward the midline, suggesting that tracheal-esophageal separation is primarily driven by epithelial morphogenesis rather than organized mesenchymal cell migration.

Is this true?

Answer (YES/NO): NO